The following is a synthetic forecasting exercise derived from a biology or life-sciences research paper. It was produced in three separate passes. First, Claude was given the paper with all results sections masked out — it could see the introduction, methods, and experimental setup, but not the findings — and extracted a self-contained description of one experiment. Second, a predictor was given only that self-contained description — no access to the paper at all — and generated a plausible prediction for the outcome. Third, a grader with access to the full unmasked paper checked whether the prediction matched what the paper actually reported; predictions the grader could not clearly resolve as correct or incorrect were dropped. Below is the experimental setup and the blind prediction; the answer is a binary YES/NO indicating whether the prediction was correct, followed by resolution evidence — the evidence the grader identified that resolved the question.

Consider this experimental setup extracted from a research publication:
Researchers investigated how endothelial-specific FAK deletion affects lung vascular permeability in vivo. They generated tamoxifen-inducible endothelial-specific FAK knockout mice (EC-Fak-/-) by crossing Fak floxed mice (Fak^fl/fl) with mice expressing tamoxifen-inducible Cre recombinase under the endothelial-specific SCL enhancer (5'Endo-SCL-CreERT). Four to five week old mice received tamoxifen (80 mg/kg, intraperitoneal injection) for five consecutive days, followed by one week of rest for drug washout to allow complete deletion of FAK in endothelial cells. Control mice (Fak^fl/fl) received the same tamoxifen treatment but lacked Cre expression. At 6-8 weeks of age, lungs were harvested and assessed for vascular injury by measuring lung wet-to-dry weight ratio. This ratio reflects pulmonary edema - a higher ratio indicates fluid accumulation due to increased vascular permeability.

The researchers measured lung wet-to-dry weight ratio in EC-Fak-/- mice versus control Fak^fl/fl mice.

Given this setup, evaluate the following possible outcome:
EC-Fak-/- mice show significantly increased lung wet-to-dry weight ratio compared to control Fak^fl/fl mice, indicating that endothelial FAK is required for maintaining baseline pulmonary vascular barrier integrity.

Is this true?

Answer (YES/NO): YES